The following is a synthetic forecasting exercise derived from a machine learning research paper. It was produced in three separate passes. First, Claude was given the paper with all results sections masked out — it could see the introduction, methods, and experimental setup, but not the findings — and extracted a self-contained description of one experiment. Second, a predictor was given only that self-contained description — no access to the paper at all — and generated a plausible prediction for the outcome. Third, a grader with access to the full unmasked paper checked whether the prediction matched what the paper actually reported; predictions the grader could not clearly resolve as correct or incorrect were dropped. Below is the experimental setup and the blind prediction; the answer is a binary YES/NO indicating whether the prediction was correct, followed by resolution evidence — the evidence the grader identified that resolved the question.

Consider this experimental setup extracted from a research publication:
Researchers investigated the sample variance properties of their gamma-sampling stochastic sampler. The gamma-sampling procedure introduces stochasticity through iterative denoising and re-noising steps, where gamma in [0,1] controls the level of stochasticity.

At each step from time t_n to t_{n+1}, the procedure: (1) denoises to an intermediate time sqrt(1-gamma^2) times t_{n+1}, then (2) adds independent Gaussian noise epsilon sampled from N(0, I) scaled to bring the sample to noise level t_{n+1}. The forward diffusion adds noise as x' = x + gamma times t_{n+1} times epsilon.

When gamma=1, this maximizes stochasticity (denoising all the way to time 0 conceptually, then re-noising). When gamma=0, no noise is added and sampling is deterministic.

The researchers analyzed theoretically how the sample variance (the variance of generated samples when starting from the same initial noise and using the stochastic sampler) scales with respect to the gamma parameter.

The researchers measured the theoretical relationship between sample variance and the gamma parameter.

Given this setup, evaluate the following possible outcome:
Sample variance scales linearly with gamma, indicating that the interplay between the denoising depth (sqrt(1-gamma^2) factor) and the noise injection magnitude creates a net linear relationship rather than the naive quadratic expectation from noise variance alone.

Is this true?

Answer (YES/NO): NO